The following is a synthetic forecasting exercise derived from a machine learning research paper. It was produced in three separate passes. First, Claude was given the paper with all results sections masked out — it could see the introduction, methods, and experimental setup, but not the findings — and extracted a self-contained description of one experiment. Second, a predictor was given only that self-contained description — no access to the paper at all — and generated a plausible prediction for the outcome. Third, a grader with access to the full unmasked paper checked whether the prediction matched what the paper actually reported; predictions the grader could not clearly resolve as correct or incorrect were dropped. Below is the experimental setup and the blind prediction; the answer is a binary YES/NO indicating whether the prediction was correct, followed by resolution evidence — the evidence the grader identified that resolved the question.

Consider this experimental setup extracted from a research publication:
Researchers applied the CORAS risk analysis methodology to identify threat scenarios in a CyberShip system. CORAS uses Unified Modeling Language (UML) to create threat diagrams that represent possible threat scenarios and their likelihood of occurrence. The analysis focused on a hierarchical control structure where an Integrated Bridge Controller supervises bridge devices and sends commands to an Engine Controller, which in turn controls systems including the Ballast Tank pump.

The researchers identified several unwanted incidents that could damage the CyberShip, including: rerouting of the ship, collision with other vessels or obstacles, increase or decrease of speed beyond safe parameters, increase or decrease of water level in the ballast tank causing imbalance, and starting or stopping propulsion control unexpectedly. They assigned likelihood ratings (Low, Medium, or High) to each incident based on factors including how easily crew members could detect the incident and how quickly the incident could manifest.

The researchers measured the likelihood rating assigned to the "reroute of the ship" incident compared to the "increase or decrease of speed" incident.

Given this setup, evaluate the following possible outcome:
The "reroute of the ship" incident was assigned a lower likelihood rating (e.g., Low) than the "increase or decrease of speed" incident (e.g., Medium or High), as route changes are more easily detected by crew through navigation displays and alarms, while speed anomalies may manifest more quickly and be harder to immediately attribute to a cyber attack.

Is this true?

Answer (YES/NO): YES